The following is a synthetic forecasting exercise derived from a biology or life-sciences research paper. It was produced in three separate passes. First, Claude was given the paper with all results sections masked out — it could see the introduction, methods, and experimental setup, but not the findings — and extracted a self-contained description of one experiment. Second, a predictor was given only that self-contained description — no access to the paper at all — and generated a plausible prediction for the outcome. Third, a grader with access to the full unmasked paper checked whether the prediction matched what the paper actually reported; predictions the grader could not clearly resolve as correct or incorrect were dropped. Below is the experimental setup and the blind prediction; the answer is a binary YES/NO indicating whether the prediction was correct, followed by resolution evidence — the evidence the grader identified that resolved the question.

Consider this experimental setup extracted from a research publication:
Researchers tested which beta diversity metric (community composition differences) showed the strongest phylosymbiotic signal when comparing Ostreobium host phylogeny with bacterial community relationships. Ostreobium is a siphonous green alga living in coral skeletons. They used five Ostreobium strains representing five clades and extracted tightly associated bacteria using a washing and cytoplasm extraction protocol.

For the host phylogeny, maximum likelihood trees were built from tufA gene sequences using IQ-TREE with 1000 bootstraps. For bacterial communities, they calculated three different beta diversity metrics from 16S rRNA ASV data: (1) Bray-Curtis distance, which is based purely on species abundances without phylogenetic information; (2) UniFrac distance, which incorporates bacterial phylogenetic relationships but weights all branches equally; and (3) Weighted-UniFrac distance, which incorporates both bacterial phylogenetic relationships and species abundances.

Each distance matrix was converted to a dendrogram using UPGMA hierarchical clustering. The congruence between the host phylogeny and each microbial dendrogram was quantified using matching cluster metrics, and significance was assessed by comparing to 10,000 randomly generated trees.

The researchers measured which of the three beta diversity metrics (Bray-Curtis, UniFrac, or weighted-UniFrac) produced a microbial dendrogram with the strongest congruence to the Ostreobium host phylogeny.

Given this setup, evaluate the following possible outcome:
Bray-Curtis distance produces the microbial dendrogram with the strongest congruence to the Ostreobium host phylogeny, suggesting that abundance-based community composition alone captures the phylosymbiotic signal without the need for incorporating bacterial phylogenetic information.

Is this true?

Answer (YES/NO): YES